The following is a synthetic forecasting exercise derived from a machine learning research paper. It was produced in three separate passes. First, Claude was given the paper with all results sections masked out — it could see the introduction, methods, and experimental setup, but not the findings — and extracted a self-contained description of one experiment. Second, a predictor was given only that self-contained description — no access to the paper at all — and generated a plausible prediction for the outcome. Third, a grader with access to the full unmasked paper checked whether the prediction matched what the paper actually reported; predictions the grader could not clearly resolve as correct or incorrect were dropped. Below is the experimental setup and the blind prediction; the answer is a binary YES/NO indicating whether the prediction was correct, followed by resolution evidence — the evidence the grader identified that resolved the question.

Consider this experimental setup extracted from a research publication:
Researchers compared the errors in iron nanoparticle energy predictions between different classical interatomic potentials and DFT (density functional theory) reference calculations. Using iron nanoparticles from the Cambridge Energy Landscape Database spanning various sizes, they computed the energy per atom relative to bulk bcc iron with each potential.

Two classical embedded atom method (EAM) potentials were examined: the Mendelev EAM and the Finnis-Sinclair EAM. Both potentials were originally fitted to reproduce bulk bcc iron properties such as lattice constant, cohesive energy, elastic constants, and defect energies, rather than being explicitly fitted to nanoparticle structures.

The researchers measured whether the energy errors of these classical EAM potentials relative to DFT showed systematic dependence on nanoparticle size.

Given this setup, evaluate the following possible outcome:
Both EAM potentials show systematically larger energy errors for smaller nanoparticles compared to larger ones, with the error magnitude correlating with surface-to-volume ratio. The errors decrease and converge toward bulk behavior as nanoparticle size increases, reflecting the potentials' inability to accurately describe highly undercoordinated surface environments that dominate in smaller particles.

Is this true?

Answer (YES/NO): NO